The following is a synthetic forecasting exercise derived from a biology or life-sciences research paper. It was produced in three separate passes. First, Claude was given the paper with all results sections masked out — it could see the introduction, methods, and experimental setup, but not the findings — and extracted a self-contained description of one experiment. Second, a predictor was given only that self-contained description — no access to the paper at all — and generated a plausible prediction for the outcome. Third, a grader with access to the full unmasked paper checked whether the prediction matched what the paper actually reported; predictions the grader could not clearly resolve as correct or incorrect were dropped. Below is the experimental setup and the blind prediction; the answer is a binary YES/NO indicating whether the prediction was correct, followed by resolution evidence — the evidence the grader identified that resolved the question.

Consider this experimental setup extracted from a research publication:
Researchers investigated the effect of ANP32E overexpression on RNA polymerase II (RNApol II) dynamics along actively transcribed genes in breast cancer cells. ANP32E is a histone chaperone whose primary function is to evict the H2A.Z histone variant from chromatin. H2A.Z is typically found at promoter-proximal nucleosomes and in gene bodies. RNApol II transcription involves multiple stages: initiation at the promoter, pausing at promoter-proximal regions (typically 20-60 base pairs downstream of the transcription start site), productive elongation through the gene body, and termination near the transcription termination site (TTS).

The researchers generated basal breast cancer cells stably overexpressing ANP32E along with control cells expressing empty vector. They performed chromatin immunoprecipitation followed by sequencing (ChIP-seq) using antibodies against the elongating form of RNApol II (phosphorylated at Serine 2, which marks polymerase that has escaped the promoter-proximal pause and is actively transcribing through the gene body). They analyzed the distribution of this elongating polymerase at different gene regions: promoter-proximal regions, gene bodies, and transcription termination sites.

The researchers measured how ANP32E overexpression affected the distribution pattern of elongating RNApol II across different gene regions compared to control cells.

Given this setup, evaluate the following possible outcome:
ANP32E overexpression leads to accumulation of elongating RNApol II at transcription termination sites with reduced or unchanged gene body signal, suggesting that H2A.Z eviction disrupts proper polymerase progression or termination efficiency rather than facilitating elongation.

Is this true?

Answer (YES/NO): NO